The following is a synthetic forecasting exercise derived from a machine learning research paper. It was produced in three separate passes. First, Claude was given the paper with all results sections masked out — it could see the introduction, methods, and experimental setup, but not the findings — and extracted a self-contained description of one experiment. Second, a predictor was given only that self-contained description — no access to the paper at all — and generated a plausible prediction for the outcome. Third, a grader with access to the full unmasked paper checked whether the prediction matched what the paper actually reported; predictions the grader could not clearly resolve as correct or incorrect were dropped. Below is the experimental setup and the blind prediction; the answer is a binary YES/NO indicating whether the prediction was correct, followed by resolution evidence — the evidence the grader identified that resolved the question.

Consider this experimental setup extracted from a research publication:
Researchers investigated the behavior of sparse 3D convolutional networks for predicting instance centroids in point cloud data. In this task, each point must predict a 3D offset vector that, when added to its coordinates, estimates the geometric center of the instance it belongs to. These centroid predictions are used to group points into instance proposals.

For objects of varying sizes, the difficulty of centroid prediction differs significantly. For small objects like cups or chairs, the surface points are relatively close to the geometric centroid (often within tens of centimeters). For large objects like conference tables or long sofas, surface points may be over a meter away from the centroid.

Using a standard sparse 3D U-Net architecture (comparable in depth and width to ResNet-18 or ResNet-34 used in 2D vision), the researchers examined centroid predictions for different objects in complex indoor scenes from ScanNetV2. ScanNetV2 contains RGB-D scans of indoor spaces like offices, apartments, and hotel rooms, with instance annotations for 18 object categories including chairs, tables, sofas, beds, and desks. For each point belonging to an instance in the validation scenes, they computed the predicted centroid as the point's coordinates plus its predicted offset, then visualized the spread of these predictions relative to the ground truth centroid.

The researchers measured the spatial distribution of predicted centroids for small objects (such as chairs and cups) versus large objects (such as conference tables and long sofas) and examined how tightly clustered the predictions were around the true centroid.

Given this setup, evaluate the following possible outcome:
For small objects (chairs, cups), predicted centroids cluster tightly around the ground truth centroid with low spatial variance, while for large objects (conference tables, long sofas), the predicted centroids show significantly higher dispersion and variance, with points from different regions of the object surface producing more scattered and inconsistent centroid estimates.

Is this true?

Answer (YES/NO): YES